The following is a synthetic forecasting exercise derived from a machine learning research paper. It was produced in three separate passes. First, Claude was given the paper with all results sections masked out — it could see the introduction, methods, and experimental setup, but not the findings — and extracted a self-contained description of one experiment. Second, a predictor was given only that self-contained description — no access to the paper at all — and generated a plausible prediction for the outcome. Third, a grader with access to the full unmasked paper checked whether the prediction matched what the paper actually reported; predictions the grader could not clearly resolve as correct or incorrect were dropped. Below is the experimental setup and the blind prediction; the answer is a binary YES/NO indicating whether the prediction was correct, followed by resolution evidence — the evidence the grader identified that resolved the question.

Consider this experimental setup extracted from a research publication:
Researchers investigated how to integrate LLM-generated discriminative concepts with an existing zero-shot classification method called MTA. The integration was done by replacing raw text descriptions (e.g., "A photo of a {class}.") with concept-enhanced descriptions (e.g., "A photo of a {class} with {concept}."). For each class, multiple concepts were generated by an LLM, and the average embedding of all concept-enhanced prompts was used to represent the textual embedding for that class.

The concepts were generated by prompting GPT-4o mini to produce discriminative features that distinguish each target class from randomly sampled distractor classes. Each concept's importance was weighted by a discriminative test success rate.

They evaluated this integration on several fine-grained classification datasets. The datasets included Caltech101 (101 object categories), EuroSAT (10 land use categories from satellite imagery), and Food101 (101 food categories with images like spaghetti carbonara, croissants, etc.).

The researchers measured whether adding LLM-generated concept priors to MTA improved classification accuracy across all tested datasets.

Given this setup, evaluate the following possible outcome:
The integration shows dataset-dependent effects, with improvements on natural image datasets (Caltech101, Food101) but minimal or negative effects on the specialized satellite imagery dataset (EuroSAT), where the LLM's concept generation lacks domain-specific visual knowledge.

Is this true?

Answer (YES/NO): NO